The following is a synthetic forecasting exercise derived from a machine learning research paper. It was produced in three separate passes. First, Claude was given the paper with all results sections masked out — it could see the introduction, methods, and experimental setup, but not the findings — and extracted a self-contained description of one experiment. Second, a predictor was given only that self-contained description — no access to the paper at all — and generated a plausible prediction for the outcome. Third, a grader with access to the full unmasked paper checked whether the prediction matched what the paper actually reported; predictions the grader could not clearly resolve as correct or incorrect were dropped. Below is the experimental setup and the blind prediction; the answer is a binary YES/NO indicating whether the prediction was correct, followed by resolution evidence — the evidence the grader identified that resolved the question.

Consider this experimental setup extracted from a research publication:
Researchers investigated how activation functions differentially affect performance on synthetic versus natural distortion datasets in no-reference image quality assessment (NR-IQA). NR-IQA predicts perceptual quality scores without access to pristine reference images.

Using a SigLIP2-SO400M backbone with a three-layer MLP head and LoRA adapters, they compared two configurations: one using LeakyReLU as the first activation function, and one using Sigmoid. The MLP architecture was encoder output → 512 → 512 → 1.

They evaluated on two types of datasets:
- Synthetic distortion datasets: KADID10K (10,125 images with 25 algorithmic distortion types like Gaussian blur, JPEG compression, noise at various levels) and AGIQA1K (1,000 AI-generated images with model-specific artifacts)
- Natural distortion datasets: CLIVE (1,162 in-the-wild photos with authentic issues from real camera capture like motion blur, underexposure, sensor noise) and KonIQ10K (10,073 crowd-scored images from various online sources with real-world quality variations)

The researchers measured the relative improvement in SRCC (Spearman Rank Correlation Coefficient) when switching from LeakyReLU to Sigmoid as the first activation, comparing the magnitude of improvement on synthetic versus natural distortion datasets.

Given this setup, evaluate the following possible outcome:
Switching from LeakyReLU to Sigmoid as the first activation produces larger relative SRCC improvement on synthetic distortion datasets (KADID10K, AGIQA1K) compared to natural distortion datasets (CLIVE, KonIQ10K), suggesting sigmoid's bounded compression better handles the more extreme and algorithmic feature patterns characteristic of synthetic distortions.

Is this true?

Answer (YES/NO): NO